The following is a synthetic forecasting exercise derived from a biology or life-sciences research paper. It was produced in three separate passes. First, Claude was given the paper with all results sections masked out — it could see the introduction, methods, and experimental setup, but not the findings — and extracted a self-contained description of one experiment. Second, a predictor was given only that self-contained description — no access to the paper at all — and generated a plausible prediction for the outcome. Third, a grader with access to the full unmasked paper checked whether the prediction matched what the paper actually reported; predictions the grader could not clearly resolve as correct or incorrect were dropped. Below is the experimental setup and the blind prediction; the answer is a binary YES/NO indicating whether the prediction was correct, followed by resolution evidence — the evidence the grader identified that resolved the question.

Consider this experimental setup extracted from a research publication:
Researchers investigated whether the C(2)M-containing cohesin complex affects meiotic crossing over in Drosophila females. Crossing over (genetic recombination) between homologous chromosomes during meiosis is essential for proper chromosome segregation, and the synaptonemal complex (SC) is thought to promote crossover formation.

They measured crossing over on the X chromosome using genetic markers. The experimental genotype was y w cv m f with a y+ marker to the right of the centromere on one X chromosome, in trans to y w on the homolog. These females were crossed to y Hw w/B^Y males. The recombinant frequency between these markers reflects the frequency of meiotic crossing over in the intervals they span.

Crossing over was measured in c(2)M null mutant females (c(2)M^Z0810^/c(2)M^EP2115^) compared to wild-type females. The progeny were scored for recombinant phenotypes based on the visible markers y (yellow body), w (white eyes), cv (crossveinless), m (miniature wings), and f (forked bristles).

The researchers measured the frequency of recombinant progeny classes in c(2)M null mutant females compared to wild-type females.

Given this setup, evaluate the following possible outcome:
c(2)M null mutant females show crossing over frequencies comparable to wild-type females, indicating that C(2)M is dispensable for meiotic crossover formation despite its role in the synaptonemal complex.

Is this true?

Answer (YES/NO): NO